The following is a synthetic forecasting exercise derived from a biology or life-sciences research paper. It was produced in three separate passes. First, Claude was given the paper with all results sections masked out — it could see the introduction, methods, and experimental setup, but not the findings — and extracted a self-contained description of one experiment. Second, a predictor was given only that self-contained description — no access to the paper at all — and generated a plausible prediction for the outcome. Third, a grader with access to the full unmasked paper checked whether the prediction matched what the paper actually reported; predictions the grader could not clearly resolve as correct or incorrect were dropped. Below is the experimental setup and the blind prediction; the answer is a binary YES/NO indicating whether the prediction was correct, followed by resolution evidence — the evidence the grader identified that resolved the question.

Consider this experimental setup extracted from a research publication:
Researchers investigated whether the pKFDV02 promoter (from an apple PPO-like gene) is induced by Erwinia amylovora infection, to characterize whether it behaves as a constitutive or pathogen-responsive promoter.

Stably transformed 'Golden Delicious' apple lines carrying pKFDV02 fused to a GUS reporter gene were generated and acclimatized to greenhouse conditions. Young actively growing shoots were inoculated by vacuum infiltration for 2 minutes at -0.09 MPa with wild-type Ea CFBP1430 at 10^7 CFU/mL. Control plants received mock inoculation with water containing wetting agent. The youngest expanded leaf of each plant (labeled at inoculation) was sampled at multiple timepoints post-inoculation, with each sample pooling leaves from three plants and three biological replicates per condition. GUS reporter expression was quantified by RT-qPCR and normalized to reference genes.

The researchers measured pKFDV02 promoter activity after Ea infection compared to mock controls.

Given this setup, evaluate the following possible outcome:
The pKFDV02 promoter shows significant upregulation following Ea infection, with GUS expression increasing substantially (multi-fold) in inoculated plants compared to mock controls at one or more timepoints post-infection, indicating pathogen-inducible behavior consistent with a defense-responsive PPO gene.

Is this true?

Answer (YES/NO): NO